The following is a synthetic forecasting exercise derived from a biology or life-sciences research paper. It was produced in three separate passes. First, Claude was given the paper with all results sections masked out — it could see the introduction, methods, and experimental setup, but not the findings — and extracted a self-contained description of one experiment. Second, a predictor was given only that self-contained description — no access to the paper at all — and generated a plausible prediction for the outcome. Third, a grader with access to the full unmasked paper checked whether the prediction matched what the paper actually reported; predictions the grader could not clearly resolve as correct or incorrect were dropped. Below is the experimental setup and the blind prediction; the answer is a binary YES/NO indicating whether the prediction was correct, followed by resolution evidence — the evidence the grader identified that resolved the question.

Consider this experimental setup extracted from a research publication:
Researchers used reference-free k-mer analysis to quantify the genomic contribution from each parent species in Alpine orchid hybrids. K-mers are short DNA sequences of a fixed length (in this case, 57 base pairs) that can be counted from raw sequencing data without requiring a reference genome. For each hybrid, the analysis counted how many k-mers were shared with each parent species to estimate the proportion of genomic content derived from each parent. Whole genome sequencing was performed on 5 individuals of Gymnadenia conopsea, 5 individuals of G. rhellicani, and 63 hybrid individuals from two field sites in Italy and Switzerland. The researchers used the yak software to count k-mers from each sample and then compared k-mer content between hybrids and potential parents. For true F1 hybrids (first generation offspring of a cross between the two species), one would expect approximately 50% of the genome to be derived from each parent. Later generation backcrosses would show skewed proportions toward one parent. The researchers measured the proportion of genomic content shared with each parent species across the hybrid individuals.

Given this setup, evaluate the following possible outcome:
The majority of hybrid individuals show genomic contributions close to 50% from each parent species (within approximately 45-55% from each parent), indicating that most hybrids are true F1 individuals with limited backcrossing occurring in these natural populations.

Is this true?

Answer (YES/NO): YES